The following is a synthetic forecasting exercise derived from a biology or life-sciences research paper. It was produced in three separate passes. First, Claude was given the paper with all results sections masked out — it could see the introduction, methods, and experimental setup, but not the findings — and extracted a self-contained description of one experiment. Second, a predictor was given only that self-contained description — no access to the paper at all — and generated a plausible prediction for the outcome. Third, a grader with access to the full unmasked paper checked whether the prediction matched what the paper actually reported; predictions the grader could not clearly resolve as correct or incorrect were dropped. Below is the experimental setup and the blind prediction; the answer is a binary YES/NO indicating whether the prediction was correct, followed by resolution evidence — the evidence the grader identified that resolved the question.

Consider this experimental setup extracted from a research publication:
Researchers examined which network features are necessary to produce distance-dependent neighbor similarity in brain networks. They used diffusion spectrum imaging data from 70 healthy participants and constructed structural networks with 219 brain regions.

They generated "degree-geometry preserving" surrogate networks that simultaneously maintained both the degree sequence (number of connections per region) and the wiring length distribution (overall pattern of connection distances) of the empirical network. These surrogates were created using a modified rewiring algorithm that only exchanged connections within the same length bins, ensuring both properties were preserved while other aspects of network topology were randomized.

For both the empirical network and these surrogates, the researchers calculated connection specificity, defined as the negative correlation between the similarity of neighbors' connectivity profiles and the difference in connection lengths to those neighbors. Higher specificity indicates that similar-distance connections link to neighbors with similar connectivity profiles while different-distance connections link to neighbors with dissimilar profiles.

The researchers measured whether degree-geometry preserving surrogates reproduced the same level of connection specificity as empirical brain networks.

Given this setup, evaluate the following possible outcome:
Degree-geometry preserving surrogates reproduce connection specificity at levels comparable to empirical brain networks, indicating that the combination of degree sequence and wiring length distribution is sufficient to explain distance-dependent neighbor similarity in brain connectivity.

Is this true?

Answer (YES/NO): YES